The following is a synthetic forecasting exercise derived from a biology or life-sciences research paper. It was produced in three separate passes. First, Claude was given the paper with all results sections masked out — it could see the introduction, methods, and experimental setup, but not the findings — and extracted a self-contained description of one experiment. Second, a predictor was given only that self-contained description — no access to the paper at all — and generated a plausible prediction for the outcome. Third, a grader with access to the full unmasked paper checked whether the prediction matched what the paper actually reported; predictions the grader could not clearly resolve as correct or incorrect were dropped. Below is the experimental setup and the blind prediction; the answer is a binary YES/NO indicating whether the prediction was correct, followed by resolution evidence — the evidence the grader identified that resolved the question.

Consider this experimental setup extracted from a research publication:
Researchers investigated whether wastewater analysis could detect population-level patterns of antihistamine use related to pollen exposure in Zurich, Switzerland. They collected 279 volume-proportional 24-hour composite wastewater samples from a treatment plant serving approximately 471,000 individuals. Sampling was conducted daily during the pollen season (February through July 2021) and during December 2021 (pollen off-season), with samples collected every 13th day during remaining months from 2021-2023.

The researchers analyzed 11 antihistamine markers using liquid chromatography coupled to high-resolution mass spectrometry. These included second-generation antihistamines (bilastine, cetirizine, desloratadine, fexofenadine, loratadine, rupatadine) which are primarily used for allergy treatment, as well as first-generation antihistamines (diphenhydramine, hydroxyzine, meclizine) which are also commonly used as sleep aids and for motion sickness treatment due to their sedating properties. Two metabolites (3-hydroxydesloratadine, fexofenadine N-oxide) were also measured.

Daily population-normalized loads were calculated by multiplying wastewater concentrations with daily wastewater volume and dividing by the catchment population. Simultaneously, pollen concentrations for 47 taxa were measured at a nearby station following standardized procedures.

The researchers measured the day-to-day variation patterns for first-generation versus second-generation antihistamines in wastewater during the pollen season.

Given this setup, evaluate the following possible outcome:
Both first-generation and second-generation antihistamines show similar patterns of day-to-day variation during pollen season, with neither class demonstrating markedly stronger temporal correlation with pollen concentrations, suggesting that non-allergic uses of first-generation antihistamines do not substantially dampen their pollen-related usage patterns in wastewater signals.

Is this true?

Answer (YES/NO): NO